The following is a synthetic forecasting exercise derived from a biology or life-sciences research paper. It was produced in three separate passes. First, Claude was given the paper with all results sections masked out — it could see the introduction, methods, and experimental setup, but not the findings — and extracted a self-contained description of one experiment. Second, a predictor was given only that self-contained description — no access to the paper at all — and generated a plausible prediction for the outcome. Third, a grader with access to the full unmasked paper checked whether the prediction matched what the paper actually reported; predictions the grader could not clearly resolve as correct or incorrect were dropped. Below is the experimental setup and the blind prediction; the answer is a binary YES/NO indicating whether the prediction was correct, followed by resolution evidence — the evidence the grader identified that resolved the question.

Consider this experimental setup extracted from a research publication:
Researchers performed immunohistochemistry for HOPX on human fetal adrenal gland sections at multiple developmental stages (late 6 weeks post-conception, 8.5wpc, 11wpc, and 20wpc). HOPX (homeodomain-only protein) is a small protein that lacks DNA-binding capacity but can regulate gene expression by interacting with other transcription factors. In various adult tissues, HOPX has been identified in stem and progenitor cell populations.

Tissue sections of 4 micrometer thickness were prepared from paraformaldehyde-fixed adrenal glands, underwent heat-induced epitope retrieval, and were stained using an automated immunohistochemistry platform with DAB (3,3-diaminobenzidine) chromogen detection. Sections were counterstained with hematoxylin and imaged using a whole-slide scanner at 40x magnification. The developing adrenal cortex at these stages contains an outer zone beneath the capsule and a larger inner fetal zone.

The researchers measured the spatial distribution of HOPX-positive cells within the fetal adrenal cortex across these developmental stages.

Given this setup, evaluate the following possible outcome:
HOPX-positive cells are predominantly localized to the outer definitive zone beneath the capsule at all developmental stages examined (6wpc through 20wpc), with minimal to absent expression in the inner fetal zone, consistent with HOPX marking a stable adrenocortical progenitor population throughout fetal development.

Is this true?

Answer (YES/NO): YES